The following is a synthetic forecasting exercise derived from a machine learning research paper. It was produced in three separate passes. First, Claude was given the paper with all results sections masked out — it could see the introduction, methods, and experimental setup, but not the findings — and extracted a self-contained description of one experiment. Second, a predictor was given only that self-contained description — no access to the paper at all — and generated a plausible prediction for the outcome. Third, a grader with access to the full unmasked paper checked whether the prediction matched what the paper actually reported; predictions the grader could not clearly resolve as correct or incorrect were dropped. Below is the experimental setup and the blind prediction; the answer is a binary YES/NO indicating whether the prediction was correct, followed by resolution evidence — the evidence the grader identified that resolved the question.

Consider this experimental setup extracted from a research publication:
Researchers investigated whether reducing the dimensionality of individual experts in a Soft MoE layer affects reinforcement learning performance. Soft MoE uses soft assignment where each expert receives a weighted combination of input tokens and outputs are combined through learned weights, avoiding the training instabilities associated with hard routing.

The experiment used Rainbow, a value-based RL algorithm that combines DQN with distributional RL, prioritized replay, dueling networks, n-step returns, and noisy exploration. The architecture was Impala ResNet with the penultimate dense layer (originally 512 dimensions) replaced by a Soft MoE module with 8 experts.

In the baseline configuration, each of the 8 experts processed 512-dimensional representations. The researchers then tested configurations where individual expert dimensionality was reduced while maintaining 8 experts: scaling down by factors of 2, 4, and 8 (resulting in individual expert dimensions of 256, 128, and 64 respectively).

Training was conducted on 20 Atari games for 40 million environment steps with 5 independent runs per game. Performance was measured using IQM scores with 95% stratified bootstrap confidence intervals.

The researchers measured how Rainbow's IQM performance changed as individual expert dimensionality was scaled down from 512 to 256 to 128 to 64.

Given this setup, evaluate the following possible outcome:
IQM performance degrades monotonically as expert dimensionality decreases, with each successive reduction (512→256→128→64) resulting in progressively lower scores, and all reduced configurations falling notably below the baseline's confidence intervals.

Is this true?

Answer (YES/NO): NO